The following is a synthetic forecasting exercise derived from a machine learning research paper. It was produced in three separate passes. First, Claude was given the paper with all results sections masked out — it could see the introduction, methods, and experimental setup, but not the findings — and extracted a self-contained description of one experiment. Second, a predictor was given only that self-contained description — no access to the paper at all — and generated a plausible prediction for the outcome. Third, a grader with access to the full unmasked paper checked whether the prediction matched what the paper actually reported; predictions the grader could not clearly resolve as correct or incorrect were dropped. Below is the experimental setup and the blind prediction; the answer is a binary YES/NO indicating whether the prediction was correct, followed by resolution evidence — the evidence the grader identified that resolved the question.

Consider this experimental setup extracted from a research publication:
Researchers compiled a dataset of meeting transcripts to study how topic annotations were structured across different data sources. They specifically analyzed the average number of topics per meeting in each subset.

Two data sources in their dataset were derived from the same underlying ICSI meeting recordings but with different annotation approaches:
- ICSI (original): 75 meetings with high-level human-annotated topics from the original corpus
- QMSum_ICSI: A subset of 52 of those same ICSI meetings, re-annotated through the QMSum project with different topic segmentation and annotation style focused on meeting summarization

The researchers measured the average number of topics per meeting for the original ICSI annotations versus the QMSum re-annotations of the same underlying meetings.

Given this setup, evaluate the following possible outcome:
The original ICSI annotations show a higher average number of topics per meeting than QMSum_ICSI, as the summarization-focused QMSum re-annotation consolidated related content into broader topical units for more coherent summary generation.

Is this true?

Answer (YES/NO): YES